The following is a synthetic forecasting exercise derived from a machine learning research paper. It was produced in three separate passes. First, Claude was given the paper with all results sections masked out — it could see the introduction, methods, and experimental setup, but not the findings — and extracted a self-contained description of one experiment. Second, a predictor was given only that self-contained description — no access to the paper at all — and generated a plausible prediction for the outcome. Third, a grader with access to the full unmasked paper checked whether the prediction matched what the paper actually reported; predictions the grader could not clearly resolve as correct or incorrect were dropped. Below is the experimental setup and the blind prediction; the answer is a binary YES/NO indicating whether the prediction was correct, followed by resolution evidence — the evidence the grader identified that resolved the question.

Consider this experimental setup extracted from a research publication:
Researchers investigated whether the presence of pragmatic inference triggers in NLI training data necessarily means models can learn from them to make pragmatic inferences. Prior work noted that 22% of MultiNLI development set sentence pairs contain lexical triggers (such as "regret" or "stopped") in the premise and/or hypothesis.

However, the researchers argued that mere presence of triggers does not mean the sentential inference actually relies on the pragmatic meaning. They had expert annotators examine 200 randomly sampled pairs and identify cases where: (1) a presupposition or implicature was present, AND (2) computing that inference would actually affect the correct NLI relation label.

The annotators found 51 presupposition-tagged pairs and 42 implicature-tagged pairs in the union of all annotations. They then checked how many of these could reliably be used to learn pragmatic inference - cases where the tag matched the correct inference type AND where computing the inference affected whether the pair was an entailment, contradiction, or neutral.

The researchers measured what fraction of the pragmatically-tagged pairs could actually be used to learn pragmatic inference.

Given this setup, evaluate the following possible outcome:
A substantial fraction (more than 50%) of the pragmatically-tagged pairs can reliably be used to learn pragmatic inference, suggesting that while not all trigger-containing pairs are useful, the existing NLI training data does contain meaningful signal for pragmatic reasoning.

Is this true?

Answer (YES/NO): NO